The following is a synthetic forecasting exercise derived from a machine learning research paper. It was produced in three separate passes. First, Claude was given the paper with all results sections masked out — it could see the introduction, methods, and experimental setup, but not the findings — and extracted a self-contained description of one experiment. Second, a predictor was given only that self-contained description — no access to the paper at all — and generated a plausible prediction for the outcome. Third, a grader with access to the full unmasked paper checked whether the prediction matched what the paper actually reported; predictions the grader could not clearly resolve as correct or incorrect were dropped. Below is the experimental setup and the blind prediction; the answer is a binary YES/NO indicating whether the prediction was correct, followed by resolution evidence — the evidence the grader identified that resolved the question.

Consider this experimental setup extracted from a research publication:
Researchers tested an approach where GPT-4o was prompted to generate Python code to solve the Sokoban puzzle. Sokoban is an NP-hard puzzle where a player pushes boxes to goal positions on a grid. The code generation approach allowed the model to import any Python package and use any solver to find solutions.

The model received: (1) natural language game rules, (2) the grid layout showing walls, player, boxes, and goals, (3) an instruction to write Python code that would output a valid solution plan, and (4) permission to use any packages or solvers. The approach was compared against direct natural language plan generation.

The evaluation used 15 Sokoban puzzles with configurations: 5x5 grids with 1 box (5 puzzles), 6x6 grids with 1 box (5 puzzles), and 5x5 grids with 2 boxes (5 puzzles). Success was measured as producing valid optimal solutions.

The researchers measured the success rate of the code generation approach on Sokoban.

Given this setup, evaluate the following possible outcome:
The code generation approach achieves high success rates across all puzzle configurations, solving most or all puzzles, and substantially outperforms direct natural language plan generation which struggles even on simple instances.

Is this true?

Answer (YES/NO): NO